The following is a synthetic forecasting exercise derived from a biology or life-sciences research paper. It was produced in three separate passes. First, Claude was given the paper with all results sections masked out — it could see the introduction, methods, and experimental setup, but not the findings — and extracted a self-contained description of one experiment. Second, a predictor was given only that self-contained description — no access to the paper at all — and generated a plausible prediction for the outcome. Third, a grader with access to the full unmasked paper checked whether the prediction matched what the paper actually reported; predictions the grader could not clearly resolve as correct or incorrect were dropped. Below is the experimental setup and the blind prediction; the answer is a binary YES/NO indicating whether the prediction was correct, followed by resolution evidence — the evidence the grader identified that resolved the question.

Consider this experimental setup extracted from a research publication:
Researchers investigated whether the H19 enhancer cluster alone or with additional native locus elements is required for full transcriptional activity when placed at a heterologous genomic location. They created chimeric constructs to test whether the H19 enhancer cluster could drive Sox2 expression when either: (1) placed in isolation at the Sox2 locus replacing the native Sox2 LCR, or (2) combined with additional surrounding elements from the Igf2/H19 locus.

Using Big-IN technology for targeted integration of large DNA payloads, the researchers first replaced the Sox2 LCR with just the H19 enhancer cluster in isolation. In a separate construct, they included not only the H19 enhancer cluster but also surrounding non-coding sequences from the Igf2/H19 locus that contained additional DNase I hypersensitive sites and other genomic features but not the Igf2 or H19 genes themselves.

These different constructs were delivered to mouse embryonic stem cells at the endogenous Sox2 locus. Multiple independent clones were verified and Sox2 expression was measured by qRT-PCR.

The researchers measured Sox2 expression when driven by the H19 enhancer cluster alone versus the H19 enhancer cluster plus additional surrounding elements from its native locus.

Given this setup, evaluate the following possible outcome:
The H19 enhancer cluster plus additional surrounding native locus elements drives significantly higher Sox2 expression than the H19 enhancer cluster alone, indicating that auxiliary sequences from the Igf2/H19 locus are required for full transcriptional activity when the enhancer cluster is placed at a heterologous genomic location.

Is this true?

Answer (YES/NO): NO